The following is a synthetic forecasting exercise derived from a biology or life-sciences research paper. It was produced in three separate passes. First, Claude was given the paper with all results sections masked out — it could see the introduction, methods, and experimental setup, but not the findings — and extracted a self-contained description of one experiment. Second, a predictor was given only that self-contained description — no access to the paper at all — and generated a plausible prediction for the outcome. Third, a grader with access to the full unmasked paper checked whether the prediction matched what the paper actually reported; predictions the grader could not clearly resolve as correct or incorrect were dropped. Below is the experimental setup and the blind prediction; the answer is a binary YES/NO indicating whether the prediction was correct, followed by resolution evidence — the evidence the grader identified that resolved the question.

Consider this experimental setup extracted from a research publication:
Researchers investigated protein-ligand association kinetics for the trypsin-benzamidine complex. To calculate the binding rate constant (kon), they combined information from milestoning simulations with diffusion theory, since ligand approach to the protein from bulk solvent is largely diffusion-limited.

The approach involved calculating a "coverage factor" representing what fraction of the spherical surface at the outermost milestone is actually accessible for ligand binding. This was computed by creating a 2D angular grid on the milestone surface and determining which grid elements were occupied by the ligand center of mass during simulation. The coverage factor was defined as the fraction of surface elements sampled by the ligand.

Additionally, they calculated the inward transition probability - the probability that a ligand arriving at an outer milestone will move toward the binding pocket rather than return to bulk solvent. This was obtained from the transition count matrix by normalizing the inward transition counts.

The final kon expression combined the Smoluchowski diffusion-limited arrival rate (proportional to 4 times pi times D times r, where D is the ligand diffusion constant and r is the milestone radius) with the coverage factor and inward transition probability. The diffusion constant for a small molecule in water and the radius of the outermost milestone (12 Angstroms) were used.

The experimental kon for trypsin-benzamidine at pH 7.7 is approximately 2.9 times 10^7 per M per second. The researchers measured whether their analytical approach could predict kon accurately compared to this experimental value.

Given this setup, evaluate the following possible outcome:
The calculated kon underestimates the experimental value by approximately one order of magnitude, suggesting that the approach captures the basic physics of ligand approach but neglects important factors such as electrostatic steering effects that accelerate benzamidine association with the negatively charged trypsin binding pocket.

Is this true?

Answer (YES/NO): NO